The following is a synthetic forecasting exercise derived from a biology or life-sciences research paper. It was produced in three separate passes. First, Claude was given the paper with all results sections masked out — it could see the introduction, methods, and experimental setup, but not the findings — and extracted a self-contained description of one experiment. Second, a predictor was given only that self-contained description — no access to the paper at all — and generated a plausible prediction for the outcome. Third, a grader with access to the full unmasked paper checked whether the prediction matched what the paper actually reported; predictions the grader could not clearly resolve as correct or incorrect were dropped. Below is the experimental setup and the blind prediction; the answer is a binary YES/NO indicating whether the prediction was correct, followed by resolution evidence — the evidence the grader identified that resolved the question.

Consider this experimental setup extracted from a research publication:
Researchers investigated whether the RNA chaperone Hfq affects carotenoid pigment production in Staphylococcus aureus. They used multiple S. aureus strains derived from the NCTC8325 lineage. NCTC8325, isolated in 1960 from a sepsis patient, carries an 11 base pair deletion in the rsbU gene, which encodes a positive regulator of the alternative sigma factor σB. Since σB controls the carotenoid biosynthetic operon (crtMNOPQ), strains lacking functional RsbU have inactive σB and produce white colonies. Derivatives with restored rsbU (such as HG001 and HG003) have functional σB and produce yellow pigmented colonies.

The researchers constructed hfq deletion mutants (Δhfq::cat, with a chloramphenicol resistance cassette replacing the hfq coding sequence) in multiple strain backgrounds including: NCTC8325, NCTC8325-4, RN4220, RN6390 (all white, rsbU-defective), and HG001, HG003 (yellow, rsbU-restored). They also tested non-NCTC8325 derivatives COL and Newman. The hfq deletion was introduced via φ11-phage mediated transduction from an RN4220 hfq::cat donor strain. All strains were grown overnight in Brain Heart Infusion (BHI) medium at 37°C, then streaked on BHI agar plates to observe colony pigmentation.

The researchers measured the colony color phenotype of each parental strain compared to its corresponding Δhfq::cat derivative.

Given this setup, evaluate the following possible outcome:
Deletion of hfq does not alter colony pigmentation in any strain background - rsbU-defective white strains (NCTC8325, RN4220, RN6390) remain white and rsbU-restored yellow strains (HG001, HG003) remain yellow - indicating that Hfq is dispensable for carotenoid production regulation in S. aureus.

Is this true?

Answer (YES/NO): YES